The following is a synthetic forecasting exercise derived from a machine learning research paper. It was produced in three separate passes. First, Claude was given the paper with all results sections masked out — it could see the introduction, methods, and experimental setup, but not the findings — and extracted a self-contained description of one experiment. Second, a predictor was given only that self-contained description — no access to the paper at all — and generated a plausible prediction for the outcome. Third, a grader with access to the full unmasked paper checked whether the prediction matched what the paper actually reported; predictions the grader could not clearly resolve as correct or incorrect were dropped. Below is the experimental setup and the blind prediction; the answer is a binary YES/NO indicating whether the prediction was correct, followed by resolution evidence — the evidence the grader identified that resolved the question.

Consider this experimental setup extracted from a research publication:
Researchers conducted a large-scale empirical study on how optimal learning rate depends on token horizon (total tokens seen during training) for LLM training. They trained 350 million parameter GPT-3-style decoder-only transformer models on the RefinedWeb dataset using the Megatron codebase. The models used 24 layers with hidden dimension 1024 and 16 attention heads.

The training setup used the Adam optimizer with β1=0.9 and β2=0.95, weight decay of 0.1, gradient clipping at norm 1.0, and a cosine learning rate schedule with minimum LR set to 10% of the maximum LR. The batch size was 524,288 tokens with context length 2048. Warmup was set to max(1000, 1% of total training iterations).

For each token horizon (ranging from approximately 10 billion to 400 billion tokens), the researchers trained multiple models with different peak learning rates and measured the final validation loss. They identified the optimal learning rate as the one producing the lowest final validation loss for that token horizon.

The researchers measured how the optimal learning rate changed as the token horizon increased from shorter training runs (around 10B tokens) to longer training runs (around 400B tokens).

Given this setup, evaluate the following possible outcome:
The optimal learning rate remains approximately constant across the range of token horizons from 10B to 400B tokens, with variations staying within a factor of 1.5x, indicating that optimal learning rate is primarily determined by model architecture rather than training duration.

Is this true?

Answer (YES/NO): NO